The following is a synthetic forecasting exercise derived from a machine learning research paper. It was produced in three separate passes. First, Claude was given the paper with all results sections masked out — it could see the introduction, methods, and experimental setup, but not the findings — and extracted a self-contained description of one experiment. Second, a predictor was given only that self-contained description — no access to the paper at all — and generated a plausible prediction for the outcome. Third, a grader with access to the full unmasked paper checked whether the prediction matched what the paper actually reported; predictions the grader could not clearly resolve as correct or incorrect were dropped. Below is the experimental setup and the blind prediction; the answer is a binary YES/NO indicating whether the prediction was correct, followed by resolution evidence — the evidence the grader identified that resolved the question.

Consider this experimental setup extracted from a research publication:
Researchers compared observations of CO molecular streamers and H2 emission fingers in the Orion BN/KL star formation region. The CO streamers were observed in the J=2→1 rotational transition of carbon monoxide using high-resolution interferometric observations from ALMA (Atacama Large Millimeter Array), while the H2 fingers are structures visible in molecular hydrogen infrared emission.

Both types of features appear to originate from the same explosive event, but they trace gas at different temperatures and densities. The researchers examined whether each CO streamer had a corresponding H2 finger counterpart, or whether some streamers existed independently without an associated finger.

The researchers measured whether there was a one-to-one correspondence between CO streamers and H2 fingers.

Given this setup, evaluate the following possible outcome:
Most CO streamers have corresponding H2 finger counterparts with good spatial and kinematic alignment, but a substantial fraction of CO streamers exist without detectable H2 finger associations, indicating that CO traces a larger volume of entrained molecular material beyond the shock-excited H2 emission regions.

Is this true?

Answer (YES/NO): NO